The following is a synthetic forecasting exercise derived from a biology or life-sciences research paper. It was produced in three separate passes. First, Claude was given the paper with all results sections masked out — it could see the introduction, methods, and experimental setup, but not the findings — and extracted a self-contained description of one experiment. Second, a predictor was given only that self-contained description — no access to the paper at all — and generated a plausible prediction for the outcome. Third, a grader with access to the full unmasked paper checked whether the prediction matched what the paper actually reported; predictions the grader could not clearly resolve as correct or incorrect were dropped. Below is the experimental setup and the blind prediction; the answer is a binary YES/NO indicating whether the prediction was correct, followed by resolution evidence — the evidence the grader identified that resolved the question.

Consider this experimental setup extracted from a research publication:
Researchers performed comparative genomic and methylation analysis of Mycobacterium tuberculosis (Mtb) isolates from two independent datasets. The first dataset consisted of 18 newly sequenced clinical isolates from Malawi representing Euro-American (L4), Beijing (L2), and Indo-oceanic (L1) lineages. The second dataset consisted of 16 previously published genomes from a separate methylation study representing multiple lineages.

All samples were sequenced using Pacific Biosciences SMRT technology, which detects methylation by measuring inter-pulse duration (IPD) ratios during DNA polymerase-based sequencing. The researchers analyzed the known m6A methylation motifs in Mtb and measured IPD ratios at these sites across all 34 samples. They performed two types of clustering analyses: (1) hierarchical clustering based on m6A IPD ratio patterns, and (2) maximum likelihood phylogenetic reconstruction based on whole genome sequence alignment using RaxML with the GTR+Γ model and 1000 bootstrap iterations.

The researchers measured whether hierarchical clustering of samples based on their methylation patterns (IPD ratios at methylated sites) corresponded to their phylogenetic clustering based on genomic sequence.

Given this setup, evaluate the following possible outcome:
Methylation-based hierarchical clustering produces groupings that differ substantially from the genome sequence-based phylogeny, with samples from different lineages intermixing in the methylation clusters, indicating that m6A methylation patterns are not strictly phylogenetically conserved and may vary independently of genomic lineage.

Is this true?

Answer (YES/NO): YES